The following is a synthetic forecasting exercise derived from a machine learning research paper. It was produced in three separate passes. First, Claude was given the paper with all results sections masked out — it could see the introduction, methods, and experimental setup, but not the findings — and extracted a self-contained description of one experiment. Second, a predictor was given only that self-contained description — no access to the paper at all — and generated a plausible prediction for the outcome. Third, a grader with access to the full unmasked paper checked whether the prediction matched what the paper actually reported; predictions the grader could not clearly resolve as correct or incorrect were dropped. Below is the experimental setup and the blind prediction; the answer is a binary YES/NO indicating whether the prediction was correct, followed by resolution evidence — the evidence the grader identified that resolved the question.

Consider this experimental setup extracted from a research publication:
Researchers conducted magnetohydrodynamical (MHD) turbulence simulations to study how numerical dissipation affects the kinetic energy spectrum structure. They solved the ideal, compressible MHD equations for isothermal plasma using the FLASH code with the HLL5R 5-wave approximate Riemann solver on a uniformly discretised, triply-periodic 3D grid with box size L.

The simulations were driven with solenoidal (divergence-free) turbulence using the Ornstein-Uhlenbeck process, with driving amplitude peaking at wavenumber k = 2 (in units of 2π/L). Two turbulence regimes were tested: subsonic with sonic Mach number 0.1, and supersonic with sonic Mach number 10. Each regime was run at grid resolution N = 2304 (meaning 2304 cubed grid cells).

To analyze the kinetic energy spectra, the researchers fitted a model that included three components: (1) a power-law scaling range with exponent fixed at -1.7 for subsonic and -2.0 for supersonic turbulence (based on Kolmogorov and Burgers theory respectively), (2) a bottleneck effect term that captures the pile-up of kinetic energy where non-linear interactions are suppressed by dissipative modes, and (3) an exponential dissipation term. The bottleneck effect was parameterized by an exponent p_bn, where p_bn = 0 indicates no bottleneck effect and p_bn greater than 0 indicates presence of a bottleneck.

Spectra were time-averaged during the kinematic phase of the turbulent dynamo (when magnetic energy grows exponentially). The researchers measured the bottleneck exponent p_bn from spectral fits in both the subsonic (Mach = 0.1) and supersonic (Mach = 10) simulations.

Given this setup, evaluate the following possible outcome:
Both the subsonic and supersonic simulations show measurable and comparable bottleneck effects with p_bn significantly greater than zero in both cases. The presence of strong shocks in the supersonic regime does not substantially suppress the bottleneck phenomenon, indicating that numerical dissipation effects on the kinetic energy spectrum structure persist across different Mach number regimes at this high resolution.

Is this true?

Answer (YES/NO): NO